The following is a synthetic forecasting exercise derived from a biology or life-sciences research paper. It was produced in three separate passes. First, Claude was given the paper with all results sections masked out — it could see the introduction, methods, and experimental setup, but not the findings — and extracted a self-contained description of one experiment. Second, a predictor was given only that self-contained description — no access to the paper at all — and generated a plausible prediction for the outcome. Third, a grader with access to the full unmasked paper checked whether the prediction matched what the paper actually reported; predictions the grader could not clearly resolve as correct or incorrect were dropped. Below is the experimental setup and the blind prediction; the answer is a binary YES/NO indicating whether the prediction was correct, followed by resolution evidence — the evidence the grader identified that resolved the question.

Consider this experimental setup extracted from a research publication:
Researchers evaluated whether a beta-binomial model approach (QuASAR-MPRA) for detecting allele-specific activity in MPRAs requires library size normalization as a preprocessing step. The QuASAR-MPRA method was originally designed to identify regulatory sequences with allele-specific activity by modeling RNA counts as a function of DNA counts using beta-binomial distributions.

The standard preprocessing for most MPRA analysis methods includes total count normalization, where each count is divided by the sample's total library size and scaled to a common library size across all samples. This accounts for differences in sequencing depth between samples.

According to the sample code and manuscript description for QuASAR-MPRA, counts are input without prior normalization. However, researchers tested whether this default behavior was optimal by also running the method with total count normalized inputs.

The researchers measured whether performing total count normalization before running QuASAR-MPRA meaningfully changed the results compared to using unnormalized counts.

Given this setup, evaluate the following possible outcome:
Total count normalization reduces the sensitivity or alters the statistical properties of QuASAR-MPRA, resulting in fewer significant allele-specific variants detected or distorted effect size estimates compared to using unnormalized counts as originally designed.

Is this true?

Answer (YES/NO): NO